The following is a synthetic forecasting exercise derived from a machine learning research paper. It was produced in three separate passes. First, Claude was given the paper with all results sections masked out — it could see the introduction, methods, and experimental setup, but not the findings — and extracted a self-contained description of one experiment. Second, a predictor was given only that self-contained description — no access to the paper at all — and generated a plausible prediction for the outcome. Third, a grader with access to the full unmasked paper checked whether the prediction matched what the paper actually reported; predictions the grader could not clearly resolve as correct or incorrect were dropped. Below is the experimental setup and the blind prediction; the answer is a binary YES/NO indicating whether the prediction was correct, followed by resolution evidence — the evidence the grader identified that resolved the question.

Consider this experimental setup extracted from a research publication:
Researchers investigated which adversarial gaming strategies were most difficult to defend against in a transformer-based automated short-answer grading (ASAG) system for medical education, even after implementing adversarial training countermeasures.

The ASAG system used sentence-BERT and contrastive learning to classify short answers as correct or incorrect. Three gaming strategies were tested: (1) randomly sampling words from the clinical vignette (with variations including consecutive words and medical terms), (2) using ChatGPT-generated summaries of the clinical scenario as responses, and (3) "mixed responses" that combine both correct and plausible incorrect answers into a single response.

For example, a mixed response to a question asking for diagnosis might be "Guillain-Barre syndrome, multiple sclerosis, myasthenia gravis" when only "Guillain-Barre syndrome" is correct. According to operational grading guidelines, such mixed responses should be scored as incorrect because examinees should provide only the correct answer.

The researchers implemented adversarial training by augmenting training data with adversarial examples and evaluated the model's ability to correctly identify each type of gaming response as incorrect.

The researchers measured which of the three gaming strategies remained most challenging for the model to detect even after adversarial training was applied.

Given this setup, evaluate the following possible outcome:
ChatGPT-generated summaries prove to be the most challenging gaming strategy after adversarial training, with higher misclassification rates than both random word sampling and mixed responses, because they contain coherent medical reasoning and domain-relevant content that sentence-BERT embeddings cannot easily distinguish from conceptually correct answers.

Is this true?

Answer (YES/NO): NO